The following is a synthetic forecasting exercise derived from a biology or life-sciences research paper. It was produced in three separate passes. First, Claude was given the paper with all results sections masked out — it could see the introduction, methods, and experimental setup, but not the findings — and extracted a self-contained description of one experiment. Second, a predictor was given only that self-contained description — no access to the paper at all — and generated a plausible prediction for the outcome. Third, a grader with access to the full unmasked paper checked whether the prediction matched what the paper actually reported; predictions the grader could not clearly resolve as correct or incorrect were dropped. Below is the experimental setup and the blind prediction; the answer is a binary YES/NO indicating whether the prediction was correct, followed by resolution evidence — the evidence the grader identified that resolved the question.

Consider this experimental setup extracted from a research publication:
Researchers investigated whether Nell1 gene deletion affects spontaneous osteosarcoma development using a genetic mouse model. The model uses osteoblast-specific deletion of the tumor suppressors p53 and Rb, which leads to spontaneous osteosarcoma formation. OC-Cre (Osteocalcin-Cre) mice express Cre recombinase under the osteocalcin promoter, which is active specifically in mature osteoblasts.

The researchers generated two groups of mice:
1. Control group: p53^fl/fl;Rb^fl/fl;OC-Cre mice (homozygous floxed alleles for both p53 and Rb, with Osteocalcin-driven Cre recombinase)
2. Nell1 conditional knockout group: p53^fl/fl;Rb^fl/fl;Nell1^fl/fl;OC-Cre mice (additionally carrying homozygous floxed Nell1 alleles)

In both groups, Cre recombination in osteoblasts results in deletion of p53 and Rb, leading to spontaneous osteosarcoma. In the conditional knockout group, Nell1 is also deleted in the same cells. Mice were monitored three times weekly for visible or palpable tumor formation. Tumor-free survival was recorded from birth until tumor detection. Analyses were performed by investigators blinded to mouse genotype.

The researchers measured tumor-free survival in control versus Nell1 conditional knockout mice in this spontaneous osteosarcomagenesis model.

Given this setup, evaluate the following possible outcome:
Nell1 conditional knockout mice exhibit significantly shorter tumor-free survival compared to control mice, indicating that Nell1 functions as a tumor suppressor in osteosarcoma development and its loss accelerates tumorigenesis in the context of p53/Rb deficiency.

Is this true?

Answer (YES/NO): NO